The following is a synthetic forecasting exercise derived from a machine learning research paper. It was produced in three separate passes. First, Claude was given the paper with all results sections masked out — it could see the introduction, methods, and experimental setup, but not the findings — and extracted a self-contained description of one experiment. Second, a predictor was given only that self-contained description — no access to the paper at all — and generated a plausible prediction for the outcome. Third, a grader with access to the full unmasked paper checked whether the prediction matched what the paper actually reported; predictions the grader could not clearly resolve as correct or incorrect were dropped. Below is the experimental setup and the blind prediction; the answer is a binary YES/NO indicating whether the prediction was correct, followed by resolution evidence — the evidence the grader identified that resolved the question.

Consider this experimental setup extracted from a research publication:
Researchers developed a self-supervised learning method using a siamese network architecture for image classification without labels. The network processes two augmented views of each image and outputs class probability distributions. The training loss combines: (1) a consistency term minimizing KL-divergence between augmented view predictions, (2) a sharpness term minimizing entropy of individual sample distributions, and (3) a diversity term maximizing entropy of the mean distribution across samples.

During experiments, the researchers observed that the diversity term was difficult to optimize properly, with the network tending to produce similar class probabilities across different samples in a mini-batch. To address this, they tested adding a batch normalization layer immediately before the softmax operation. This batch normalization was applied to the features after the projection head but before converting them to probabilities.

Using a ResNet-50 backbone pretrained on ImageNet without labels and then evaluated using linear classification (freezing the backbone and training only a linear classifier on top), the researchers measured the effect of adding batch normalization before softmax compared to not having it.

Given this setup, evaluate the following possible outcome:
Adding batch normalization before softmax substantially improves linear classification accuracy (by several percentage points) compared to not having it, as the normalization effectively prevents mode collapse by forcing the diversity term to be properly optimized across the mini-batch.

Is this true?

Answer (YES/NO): YES